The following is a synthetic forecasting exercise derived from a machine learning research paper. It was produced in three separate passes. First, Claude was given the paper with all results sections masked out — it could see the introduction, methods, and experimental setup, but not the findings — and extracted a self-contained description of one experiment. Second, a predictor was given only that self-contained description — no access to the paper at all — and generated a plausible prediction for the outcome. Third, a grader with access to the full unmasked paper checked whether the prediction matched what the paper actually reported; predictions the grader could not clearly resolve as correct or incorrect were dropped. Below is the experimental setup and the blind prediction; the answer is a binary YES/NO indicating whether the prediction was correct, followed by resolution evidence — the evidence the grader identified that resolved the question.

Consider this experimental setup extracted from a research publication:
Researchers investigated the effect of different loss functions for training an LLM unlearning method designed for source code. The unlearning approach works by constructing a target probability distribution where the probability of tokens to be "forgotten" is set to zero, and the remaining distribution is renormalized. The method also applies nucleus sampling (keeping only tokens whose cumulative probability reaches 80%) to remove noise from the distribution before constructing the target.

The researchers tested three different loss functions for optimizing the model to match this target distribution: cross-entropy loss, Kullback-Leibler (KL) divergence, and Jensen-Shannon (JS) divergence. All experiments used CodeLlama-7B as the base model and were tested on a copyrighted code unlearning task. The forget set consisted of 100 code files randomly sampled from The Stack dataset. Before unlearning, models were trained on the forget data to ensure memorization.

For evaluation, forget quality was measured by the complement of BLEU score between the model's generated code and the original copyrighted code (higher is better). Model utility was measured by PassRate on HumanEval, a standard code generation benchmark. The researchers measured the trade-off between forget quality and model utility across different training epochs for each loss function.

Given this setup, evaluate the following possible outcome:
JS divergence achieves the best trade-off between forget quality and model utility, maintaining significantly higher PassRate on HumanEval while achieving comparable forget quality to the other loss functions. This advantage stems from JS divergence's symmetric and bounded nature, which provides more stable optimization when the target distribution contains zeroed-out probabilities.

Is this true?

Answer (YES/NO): NO